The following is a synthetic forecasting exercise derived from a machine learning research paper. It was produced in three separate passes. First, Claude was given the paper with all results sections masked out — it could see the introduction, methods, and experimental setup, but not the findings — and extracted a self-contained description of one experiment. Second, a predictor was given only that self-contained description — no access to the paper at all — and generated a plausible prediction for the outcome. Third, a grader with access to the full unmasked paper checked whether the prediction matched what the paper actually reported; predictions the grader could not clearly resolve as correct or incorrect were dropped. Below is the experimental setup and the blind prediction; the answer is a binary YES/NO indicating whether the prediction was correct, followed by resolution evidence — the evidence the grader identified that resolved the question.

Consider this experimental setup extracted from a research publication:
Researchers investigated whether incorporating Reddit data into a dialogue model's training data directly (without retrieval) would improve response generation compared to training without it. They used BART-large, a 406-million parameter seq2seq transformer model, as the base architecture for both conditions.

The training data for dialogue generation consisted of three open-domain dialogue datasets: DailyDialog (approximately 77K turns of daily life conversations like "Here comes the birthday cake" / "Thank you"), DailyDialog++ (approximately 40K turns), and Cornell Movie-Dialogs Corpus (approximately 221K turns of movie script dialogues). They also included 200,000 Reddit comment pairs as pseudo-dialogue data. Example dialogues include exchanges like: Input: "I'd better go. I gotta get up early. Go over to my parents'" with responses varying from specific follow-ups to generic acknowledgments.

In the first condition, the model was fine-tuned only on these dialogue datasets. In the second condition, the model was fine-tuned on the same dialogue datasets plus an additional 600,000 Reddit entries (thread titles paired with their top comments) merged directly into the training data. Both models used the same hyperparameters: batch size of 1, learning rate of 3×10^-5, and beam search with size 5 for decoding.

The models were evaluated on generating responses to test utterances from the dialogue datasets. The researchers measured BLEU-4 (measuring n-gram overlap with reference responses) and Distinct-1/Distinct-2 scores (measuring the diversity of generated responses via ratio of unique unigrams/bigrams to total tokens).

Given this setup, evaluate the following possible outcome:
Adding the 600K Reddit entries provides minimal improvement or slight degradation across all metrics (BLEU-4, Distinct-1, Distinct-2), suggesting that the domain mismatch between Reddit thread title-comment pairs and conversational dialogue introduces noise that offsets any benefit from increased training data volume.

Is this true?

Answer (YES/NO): NO